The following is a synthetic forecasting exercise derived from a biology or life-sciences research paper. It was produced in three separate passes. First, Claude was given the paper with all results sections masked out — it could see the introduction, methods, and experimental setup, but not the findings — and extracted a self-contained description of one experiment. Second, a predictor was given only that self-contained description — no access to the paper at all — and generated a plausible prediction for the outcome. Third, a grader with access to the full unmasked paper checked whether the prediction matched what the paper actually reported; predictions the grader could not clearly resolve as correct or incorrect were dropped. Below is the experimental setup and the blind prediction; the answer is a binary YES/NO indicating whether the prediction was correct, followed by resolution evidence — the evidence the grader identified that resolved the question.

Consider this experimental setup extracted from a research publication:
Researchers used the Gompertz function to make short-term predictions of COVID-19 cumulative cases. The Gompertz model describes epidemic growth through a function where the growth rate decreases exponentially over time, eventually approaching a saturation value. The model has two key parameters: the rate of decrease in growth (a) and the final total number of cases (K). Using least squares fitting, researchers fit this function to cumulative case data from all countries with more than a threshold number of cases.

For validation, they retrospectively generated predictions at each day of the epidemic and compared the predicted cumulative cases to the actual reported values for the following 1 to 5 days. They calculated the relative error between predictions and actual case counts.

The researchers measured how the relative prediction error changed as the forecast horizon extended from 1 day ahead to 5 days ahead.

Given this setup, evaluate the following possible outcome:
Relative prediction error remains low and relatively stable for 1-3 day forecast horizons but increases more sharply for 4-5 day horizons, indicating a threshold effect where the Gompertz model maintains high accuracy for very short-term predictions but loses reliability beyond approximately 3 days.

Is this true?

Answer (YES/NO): NO